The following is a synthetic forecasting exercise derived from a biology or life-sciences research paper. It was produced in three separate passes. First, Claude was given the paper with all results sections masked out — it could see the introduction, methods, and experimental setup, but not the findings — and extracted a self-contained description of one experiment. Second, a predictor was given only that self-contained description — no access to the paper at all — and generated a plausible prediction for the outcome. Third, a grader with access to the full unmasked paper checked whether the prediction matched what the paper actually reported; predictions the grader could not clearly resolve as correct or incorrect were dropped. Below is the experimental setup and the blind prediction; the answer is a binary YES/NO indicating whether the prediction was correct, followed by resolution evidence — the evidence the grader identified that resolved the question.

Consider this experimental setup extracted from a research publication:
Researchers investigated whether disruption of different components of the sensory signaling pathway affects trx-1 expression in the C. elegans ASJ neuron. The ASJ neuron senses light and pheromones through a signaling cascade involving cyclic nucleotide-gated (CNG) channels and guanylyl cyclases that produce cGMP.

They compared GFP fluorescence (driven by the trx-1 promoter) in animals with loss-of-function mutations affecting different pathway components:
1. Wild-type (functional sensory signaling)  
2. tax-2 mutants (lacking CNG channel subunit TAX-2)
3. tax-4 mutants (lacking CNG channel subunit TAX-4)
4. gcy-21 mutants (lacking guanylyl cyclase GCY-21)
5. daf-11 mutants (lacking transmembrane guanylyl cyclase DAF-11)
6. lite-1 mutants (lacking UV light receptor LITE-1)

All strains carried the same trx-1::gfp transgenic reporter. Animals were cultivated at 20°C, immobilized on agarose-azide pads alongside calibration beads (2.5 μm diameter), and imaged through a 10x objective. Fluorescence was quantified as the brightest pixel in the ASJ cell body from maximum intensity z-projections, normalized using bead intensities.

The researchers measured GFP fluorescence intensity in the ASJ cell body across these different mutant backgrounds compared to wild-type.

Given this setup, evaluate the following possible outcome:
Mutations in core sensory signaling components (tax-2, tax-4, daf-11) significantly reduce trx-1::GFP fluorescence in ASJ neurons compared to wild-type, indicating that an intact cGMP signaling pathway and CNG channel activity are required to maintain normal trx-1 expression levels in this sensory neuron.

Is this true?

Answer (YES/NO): NO